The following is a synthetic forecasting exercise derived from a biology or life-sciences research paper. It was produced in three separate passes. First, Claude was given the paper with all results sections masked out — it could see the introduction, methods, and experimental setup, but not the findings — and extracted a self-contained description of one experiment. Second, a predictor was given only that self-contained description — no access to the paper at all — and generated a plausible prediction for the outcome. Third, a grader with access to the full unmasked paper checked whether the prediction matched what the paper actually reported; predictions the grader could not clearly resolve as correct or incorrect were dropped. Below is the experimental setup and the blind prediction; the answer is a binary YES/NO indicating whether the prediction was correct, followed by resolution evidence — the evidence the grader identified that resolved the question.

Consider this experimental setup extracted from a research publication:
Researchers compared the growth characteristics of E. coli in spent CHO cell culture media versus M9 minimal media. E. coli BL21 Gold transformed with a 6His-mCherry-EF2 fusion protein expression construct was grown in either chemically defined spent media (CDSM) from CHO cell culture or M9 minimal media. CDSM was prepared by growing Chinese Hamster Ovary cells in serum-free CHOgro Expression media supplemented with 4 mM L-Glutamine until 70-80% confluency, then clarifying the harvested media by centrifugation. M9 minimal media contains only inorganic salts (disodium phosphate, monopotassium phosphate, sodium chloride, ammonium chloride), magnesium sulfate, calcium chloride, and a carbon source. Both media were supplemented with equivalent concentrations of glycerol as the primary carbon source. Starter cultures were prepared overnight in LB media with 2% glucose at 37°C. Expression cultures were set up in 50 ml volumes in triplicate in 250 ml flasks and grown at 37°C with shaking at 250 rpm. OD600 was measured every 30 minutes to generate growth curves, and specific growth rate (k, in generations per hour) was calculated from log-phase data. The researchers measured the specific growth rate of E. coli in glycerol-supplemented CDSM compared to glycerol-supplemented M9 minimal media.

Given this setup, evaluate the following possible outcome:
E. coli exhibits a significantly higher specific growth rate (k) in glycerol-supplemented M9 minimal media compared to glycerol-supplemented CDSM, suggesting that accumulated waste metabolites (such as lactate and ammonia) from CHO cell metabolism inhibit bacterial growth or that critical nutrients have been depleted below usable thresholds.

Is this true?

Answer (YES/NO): NO